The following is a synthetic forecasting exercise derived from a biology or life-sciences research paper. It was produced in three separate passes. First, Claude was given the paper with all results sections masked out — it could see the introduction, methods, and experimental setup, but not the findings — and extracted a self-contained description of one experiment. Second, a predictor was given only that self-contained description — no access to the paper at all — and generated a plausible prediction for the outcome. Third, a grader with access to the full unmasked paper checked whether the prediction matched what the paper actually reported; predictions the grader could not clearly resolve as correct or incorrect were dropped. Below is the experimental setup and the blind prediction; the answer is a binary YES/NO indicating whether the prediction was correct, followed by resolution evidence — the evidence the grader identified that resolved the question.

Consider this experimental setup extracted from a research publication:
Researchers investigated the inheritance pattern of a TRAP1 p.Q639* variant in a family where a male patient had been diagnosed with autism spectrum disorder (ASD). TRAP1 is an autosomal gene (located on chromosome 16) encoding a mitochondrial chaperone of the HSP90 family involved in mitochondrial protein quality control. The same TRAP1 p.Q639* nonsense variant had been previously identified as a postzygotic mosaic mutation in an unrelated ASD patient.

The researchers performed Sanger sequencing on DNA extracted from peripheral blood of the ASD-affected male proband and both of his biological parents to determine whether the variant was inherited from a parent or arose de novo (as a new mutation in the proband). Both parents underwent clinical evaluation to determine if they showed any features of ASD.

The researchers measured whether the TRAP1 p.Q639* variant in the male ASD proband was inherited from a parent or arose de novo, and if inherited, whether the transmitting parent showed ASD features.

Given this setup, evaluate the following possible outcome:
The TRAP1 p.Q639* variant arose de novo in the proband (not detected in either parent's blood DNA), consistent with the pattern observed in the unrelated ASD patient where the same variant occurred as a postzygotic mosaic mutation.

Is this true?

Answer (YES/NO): NO